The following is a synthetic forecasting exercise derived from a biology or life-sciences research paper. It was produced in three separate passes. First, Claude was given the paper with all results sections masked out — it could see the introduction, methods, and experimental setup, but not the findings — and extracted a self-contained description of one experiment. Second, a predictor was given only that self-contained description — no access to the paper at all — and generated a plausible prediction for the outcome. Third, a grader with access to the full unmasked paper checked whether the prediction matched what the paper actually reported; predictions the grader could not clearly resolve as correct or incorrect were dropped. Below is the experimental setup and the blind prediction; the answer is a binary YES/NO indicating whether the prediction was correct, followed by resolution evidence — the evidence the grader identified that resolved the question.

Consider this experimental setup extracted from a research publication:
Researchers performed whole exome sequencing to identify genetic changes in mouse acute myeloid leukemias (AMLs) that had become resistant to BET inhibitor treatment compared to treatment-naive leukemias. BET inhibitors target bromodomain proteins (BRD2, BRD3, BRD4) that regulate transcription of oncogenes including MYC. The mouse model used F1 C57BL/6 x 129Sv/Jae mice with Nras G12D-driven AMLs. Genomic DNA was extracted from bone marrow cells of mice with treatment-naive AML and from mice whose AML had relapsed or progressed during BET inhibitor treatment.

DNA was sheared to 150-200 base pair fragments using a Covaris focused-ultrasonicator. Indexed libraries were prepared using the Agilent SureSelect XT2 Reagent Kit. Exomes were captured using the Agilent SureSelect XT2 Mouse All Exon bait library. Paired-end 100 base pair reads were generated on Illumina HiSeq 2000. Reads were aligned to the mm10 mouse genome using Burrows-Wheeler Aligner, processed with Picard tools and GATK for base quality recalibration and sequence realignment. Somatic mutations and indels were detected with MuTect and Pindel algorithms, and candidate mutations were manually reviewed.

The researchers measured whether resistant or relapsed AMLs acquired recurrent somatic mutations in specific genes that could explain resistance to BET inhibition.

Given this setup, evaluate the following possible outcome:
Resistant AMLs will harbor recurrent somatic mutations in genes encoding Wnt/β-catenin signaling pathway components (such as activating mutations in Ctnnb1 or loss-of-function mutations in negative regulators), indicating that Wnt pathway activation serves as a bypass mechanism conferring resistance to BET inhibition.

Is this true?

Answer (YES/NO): NO